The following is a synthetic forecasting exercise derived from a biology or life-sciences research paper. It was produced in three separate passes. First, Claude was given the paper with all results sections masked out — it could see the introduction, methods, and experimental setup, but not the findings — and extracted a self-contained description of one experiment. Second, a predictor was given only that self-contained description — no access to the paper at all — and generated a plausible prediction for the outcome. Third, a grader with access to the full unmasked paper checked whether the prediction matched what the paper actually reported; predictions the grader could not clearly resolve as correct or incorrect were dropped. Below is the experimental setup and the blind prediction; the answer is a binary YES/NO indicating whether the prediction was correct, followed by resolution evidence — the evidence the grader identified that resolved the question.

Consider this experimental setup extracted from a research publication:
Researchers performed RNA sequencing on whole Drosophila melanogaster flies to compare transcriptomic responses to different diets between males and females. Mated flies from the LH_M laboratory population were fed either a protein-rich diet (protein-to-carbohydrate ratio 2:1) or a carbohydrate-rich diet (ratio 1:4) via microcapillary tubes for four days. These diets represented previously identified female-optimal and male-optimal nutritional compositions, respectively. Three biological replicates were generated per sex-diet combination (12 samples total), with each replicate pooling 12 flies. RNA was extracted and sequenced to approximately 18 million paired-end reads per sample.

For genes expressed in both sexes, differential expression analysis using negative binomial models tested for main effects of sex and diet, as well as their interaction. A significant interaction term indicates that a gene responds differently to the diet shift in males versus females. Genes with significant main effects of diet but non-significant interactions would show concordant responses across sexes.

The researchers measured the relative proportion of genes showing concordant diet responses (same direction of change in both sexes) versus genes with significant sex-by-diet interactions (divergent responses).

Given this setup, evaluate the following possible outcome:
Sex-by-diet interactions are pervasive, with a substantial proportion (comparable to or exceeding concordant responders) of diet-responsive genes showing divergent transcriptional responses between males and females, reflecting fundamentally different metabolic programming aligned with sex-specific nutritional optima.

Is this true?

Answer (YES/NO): NO